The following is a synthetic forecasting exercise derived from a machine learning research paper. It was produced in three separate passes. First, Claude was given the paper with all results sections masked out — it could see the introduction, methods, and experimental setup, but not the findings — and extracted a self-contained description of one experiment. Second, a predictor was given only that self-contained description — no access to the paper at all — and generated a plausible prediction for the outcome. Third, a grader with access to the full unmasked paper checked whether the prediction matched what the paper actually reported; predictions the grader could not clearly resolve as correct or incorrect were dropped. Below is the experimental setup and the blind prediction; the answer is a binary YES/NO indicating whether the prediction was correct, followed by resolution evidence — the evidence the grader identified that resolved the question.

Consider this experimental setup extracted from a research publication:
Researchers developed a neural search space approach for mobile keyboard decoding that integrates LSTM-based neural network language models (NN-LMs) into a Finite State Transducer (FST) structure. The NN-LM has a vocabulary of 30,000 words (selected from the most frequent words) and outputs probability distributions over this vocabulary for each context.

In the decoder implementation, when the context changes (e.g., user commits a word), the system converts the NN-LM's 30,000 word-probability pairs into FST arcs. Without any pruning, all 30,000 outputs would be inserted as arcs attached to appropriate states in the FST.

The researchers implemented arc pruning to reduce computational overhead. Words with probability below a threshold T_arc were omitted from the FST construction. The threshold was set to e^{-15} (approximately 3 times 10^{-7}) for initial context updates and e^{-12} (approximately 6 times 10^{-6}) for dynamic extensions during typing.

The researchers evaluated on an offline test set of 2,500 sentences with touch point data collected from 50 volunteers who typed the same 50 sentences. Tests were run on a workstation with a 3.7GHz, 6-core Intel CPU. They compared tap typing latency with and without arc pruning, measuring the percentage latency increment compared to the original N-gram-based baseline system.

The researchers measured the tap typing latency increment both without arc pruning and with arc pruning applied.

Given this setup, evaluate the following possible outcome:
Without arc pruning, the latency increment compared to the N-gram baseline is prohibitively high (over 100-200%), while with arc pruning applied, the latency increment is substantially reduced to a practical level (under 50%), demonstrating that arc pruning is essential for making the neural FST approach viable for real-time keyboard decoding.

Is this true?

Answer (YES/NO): NO